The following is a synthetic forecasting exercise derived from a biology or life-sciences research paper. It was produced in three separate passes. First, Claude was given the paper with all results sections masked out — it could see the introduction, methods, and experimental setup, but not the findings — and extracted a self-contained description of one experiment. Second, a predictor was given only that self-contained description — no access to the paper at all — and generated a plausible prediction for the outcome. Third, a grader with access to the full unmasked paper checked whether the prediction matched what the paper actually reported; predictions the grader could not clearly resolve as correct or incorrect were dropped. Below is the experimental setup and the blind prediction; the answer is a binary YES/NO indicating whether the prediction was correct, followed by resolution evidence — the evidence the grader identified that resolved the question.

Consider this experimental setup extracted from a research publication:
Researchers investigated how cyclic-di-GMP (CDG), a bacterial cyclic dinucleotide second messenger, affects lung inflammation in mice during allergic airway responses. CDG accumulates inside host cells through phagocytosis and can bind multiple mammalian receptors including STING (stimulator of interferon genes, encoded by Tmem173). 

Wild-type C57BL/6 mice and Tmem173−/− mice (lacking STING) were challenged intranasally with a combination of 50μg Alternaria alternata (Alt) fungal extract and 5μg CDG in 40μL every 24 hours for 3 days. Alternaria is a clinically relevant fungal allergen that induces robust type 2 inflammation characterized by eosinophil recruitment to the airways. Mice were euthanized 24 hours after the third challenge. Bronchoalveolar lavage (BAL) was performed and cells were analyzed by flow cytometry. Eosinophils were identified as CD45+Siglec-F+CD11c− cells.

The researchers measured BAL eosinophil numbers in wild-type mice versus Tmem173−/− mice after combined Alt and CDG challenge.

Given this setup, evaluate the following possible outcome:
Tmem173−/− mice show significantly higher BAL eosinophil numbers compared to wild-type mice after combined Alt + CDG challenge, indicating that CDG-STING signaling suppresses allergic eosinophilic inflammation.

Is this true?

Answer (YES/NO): YES